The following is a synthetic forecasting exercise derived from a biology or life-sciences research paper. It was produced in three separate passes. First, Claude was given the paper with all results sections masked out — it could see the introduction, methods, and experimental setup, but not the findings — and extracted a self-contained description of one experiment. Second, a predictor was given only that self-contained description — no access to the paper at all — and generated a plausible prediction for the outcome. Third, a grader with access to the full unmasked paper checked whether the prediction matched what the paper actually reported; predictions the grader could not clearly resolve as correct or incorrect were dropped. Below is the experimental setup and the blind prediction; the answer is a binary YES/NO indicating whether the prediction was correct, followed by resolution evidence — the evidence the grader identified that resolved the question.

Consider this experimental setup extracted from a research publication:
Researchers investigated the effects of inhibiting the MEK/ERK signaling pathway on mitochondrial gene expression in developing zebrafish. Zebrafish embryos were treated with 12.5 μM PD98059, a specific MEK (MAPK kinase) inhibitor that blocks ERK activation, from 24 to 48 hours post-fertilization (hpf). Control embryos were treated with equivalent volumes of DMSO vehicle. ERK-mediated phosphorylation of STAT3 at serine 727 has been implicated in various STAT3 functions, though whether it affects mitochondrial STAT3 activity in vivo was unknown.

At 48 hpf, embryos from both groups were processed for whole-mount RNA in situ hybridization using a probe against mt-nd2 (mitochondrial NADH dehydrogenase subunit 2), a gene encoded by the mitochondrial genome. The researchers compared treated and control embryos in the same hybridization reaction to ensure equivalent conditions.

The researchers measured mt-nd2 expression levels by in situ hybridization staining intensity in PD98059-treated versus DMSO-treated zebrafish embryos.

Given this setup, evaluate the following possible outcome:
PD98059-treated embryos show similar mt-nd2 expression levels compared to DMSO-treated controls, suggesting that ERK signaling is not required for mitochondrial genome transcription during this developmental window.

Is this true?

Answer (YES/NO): NO